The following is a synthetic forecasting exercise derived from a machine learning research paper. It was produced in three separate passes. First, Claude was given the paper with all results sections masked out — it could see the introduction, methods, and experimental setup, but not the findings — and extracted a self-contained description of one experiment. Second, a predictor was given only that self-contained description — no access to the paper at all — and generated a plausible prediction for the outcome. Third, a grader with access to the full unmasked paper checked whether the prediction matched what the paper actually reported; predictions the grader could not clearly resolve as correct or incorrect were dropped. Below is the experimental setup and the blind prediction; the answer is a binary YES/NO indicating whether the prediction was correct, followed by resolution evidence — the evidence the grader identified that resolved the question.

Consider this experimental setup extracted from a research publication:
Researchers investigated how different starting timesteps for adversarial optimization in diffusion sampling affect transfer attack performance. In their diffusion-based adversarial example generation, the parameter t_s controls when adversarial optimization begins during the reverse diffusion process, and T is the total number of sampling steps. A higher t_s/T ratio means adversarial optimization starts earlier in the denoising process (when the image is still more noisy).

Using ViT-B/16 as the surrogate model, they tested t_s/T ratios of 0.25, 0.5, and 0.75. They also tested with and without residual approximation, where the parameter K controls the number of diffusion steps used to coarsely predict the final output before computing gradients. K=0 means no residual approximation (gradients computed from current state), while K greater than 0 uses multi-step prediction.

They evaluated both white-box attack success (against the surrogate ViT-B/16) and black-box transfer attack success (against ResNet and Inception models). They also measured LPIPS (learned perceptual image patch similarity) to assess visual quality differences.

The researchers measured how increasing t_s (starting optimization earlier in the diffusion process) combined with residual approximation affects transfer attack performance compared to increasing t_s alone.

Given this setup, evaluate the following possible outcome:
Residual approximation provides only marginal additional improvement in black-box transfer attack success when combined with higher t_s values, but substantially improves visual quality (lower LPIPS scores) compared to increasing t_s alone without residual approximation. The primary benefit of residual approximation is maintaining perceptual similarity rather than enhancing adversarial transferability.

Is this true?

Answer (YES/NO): NO